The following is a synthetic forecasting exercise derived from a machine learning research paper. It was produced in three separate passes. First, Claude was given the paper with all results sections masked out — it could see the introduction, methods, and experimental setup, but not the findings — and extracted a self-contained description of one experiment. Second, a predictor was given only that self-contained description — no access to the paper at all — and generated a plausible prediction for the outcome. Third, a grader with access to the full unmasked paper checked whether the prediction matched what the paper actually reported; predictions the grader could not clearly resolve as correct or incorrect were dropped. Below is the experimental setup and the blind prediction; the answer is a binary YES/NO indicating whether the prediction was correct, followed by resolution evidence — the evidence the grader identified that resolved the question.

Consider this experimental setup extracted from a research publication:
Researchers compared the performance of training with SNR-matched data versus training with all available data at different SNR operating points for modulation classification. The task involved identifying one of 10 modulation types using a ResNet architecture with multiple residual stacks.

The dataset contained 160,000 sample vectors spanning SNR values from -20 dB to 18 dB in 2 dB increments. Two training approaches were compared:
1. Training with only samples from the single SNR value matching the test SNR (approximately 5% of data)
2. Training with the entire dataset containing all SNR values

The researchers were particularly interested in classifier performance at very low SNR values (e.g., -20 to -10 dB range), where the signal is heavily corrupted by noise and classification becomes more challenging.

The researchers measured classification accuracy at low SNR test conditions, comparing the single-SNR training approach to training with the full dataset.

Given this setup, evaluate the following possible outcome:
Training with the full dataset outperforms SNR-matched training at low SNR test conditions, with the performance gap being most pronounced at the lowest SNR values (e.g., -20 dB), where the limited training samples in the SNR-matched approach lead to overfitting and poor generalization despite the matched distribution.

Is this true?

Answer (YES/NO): NO